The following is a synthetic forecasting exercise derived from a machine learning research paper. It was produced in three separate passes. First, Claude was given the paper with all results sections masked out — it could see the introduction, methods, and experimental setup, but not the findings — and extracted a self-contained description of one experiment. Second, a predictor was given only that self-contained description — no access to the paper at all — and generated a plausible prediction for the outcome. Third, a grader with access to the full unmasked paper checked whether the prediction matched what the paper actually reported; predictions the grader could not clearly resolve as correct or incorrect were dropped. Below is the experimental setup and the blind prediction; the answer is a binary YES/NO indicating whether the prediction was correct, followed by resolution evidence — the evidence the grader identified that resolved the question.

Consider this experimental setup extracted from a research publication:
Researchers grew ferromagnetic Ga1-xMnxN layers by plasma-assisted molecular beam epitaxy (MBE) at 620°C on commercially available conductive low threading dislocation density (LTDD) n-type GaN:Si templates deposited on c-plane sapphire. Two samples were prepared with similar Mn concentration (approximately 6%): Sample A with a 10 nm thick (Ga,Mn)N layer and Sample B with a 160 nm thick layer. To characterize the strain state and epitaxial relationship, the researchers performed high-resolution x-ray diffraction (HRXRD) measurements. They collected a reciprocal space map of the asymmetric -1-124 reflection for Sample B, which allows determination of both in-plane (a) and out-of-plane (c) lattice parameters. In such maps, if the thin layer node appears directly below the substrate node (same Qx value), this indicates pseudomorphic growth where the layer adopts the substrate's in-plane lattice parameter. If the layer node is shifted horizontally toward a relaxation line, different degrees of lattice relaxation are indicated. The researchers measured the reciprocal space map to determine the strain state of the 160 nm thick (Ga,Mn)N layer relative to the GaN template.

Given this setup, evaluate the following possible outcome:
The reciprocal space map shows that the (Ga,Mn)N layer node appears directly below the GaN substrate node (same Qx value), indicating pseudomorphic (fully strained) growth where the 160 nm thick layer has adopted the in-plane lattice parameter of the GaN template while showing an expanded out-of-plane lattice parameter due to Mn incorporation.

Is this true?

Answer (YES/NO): NO